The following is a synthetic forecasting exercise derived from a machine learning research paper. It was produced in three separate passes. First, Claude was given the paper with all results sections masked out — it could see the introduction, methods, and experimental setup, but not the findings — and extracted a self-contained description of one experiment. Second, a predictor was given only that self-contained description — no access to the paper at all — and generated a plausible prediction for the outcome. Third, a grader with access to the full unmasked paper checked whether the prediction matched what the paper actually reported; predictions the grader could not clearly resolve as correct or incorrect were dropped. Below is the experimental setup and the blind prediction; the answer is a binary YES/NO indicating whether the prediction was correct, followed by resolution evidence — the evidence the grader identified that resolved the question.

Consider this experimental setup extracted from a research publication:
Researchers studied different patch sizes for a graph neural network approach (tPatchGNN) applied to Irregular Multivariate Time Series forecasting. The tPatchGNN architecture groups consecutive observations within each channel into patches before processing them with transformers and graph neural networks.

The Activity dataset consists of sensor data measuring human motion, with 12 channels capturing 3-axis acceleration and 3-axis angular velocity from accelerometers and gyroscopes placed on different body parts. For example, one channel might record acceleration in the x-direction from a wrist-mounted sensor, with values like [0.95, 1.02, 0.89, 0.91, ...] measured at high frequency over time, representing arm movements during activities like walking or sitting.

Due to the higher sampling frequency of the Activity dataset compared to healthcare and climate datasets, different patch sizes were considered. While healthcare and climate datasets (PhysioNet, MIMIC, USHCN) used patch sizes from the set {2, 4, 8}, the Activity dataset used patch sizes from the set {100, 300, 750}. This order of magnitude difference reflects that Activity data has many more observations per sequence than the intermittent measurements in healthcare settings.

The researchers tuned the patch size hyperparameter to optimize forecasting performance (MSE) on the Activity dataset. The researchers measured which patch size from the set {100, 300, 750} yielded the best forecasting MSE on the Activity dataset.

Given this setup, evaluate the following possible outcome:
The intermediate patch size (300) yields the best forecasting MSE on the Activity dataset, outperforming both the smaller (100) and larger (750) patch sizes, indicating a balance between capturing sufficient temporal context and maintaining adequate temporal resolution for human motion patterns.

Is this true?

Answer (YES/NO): YES